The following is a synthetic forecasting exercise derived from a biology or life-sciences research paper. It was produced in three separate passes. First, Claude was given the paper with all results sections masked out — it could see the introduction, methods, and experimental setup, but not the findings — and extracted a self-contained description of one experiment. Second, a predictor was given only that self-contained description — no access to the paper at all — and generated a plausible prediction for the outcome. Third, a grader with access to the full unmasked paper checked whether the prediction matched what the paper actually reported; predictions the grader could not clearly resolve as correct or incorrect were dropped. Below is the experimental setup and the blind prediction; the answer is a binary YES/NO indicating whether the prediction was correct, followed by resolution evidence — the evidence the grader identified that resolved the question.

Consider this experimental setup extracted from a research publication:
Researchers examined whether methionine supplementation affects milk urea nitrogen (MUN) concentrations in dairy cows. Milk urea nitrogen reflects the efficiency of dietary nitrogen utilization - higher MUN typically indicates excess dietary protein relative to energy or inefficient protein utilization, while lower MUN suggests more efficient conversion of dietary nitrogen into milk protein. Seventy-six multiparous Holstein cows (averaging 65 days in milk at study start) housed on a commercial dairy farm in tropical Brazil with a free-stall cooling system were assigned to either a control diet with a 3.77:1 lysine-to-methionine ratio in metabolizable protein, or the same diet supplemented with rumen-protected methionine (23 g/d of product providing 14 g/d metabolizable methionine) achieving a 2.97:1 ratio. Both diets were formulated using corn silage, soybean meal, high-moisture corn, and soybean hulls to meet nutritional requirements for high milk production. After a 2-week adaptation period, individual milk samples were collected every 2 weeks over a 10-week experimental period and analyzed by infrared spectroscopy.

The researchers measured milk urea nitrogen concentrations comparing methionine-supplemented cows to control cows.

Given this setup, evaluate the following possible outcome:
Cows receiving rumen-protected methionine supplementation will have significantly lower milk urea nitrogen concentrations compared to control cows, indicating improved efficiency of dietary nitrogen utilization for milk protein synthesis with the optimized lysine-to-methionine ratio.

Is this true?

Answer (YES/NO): NO